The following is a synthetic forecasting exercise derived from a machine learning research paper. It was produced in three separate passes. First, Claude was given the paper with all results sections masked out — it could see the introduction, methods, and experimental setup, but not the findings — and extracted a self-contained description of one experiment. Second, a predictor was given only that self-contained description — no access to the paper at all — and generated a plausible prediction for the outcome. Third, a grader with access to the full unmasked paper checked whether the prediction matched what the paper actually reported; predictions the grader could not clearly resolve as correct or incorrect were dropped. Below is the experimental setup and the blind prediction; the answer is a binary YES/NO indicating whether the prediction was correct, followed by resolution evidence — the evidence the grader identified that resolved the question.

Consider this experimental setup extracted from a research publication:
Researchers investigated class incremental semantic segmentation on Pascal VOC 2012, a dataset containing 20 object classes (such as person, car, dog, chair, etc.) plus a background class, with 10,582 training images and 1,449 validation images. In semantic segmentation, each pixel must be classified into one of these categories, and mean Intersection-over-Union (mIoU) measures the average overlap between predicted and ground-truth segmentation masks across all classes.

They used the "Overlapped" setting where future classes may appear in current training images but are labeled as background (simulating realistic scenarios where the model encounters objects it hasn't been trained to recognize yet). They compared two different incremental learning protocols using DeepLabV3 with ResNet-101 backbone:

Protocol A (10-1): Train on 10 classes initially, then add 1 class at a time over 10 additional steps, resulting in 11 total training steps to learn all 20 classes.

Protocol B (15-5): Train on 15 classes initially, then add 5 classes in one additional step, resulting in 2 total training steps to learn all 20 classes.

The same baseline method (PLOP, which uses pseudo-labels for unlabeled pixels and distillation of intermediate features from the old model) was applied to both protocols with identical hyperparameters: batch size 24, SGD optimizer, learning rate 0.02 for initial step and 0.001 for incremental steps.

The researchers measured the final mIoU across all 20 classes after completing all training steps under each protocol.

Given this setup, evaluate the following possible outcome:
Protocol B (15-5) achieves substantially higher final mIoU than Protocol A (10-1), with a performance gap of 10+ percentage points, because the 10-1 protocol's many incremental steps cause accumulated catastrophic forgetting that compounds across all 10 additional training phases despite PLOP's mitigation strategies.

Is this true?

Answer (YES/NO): YES